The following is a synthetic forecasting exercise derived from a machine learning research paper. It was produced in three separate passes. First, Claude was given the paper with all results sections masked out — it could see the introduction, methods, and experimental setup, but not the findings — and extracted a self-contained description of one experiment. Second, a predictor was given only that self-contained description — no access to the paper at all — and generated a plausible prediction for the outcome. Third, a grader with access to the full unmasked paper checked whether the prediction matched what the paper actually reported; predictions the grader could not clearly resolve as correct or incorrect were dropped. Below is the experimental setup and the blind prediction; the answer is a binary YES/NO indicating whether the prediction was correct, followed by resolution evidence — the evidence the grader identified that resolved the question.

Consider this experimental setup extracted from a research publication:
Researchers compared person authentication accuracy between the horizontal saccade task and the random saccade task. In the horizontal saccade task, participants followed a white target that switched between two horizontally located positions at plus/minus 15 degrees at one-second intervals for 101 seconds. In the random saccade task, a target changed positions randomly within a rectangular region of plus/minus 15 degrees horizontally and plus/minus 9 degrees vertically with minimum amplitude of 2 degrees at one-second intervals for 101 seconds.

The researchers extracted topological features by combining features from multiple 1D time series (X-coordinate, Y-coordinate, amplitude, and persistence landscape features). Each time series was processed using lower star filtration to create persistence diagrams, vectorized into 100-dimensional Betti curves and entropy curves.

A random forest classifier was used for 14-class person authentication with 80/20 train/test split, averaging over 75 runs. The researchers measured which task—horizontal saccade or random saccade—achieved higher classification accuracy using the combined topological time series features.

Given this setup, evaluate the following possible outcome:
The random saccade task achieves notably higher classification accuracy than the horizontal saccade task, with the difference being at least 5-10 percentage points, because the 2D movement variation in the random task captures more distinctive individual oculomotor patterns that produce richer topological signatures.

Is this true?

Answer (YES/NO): NO